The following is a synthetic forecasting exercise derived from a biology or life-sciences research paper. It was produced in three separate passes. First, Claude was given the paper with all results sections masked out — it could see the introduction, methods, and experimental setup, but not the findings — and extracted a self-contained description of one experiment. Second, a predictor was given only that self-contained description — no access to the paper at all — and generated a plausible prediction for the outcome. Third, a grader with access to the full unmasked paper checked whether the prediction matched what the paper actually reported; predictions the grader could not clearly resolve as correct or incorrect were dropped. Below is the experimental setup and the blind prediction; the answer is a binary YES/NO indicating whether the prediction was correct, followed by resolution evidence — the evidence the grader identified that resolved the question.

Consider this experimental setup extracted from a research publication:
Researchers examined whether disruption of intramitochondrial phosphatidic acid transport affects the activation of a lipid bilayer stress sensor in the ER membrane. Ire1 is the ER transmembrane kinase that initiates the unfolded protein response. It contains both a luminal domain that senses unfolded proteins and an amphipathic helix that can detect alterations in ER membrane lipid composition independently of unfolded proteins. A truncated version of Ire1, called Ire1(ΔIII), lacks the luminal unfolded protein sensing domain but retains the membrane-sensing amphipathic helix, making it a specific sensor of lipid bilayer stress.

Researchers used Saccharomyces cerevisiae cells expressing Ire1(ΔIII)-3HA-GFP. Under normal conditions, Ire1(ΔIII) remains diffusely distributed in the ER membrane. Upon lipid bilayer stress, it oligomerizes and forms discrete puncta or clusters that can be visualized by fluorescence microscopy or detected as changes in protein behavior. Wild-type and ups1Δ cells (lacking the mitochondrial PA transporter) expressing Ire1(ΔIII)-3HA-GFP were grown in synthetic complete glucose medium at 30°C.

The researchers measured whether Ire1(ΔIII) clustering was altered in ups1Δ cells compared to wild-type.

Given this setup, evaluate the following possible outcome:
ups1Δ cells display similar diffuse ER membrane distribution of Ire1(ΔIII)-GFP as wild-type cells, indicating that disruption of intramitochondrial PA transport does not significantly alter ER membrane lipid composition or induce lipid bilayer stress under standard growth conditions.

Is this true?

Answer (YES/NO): NO